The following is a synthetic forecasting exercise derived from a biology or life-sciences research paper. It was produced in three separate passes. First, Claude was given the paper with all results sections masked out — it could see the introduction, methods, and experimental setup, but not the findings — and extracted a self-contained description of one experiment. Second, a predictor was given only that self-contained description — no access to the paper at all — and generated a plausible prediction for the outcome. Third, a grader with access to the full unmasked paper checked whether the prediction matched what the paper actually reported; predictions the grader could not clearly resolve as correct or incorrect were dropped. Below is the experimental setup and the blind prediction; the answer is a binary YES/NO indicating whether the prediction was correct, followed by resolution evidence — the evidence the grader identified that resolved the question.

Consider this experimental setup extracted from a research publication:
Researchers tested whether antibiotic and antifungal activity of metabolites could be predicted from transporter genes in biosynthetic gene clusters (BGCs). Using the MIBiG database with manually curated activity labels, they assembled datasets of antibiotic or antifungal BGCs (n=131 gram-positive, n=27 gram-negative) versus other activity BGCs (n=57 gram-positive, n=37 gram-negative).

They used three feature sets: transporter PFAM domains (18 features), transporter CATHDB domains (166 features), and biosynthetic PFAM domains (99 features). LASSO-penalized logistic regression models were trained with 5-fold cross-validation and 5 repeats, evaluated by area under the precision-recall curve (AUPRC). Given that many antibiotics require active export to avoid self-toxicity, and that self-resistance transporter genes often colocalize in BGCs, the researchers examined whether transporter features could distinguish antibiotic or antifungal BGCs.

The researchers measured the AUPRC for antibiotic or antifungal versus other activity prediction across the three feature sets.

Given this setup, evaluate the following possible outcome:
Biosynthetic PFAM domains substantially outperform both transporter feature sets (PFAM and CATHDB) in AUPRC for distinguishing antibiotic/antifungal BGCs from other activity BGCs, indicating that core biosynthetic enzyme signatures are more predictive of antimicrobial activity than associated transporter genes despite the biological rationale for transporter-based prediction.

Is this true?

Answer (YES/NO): NO